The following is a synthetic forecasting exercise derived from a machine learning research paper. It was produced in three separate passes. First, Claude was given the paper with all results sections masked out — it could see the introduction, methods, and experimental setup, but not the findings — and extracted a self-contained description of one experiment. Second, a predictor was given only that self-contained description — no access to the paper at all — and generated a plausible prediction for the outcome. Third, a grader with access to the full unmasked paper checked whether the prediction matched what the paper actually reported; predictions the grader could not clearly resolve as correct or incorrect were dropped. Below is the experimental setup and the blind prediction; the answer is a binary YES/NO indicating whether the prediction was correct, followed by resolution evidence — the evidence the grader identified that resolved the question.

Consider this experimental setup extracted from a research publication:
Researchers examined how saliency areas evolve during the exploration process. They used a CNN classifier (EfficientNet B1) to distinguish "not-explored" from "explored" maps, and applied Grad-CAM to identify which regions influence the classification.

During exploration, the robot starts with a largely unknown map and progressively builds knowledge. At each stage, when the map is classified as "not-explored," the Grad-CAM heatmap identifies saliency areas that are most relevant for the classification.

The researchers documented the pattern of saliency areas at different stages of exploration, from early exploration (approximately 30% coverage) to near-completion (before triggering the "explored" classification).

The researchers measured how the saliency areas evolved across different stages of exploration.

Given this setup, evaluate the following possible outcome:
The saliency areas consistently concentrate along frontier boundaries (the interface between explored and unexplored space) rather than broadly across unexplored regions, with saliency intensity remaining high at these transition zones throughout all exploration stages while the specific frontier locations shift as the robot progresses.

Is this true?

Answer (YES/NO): NO